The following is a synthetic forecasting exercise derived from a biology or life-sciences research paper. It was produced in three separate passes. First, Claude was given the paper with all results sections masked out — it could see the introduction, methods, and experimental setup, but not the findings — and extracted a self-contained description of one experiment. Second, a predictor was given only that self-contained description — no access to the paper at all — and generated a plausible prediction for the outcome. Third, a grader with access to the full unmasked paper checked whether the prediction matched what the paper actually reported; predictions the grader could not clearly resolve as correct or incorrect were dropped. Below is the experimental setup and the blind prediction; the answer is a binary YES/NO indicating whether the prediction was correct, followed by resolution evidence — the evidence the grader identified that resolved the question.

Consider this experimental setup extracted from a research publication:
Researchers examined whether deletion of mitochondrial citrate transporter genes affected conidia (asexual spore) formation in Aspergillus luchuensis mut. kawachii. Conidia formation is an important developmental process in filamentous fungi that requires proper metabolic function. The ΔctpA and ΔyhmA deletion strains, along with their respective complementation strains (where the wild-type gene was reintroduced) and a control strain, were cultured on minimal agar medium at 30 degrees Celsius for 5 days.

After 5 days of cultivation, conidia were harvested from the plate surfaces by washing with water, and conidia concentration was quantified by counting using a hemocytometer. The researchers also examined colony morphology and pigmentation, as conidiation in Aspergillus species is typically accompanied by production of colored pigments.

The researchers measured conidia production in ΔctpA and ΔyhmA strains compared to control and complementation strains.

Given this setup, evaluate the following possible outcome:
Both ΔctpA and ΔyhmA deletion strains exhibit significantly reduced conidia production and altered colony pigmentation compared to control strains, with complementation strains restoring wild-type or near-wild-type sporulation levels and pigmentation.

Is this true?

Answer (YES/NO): YES